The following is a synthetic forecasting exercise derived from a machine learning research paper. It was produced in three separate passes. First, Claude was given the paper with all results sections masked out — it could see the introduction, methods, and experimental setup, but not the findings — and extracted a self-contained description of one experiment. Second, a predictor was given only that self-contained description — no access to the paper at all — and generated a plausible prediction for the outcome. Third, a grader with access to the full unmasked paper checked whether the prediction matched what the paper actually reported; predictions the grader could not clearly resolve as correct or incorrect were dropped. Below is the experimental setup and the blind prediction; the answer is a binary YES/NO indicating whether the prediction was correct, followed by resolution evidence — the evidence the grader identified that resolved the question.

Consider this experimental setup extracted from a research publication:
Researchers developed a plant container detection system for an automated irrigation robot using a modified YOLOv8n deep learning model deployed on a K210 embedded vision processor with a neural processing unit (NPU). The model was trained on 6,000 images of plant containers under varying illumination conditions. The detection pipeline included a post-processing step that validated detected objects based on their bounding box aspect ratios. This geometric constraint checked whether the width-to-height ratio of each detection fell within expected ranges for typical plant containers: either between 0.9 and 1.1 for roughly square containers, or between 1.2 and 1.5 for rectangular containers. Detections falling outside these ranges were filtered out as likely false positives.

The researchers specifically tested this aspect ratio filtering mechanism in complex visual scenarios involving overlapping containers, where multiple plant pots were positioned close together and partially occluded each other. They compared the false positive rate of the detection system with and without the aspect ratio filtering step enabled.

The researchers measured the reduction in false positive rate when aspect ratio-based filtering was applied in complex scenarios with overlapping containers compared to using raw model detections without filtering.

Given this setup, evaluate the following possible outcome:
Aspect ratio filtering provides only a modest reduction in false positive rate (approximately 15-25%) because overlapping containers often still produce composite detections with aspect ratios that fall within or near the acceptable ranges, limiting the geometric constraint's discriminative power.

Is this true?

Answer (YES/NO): NO